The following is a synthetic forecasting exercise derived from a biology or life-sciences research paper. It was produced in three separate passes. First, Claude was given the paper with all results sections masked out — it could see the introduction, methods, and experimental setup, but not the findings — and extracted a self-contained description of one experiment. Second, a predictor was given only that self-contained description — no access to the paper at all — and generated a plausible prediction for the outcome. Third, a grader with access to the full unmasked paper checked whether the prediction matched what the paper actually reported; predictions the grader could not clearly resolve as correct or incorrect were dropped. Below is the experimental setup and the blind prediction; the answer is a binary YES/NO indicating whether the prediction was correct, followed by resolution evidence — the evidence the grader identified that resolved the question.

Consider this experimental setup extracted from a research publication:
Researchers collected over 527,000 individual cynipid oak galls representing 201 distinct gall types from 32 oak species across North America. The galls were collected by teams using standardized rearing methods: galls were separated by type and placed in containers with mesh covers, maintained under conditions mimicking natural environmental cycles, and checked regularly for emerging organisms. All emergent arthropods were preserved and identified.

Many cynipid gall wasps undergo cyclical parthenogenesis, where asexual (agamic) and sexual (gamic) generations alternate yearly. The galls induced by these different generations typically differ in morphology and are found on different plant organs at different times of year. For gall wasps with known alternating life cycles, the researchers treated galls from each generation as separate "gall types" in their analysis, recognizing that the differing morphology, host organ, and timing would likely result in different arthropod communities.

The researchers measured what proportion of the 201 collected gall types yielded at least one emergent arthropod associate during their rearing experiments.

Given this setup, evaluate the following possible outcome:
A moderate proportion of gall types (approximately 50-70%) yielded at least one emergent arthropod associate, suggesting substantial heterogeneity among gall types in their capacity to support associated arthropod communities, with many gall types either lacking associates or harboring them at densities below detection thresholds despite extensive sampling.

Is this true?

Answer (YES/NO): NO